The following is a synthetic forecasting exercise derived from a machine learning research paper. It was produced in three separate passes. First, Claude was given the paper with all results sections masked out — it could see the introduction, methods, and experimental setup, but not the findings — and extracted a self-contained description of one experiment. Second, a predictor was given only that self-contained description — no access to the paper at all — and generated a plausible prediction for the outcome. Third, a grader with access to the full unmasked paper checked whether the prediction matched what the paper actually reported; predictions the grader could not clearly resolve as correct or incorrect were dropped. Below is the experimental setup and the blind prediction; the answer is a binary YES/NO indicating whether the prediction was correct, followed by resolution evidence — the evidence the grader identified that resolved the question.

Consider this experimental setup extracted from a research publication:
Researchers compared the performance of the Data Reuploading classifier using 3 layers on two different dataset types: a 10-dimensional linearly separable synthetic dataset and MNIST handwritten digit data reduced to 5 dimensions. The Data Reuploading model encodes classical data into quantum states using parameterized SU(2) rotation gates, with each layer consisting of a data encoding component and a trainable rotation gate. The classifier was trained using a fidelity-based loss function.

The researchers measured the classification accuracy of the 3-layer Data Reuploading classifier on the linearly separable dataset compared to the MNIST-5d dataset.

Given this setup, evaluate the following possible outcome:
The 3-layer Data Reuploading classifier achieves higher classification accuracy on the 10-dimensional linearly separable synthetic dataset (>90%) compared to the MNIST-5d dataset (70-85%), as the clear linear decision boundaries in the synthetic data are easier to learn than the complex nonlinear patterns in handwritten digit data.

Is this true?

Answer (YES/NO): NO